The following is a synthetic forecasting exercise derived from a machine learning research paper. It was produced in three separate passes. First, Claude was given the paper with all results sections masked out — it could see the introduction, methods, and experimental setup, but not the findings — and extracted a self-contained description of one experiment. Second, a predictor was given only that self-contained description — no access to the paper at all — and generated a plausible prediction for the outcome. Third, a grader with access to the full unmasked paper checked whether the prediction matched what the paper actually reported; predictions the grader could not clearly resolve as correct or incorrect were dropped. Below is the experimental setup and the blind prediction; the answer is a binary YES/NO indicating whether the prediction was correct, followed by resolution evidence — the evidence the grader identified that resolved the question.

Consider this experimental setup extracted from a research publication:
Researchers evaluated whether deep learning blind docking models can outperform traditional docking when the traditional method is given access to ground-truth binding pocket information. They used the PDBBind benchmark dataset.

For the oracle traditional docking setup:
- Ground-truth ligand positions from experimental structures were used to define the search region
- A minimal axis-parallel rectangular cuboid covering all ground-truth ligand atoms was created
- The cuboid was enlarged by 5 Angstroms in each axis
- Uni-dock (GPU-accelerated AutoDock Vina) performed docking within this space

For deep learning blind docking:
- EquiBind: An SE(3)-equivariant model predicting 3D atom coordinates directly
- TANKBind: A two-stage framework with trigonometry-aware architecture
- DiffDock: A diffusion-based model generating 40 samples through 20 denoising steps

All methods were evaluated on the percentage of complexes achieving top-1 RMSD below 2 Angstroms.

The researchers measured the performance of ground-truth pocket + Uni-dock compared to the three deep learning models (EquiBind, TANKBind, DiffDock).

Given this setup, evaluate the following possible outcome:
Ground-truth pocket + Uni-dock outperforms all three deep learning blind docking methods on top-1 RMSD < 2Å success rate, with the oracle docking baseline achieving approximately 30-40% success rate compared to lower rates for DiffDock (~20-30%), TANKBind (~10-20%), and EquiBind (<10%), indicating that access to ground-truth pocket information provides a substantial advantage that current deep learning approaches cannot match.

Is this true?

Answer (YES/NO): NO